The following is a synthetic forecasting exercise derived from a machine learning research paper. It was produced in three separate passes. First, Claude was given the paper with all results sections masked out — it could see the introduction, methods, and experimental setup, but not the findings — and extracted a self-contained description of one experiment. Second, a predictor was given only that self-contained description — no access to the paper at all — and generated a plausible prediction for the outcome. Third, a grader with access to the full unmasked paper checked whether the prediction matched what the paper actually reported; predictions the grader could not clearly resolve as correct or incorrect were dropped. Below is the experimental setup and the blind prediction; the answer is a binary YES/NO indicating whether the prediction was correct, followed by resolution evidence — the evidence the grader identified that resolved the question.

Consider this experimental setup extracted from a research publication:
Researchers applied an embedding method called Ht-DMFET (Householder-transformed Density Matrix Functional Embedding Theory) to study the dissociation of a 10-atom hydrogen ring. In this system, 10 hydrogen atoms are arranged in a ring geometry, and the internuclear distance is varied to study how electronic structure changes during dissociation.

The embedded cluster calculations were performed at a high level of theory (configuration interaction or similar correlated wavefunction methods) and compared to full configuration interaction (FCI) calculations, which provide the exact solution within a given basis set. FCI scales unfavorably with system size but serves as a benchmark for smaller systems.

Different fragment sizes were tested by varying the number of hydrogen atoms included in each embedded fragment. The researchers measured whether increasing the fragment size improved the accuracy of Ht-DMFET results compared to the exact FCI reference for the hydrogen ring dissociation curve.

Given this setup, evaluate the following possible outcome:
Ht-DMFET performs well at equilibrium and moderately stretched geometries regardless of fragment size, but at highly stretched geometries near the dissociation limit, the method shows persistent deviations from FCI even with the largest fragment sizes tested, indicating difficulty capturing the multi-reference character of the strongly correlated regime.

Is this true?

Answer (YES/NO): NO